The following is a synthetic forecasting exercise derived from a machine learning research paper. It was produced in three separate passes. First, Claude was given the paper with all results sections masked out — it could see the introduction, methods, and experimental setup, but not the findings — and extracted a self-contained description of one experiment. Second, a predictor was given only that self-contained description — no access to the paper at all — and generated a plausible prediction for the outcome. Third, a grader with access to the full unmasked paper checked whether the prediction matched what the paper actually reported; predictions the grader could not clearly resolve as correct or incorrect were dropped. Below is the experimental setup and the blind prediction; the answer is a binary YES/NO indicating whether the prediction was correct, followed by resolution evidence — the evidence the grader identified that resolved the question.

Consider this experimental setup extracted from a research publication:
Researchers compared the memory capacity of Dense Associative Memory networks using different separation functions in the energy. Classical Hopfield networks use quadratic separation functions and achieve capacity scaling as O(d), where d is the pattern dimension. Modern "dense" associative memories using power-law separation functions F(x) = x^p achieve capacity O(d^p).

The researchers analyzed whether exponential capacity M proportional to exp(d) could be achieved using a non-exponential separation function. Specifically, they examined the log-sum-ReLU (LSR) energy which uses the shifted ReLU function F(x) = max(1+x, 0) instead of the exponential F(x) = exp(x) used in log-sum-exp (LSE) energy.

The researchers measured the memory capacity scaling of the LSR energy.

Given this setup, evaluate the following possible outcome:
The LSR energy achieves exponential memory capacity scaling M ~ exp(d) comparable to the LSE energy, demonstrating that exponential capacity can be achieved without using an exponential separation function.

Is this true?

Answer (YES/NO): YES